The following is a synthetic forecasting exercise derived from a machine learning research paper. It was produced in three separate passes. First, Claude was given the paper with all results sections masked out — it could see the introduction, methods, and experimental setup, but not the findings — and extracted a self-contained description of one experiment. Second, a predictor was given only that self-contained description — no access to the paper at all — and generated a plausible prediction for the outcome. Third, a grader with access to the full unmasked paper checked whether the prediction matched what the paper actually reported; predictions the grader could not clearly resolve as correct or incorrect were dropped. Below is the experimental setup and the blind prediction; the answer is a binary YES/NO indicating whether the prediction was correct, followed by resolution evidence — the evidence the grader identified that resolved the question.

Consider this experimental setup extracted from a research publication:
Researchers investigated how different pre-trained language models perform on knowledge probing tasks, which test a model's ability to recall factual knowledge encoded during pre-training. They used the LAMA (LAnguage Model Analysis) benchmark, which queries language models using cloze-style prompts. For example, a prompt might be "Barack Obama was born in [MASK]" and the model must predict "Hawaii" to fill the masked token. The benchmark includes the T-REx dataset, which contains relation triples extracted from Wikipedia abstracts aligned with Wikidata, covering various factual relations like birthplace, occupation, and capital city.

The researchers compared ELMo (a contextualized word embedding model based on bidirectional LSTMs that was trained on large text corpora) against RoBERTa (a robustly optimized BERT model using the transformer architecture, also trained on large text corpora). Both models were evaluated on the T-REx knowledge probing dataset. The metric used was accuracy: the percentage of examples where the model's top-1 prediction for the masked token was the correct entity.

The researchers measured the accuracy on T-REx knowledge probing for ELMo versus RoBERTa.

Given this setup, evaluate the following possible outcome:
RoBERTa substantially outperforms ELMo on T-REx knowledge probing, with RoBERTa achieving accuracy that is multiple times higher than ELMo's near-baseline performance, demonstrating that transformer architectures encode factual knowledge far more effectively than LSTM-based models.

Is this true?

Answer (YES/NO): YES